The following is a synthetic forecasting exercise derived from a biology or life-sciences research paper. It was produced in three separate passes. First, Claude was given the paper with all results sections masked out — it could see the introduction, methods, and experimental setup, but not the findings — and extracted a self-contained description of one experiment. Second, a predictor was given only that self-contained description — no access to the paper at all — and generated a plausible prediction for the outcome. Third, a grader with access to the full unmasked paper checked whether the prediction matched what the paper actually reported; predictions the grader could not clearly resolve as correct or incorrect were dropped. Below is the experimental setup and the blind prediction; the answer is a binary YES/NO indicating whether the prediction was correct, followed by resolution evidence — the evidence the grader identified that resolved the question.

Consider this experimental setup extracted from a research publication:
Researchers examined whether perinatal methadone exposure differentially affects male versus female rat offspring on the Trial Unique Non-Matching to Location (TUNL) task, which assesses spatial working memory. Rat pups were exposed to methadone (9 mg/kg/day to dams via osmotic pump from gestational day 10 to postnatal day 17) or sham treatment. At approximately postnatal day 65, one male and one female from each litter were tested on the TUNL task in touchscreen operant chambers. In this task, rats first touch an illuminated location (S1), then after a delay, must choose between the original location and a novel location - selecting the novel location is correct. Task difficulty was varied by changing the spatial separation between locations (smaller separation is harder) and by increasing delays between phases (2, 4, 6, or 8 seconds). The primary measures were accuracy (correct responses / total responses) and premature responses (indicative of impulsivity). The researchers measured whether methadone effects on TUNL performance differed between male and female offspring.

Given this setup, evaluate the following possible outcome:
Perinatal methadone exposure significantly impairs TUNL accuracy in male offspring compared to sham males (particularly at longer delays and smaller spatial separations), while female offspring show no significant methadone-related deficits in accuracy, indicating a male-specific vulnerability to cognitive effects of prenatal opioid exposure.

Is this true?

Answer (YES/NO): NO